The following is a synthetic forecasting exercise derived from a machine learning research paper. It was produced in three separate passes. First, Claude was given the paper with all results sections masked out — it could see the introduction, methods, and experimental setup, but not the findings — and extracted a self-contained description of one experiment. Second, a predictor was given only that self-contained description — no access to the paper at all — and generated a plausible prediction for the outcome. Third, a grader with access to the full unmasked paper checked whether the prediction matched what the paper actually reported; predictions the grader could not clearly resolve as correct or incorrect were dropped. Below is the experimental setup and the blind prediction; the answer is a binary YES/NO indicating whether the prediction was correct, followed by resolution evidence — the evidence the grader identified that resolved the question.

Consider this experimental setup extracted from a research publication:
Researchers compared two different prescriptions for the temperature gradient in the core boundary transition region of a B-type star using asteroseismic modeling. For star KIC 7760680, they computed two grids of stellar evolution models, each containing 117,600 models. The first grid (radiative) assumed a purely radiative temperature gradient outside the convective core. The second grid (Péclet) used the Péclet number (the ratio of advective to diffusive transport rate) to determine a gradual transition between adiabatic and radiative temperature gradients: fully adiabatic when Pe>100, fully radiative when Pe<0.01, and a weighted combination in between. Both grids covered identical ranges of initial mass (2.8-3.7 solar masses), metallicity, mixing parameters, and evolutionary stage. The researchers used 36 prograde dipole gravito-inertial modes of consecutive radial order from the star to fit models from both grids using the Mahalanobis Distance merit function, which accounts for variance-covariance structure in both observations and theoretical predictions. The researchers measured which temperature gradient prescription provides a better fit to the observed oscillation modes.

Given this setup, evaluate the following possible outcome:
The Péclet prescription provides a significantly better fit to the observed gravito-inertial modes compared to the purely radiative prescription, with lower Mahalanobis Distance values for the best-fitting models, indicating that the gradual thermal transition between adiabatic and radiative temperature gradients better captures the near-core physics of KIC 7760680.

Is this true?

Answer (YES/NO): NO